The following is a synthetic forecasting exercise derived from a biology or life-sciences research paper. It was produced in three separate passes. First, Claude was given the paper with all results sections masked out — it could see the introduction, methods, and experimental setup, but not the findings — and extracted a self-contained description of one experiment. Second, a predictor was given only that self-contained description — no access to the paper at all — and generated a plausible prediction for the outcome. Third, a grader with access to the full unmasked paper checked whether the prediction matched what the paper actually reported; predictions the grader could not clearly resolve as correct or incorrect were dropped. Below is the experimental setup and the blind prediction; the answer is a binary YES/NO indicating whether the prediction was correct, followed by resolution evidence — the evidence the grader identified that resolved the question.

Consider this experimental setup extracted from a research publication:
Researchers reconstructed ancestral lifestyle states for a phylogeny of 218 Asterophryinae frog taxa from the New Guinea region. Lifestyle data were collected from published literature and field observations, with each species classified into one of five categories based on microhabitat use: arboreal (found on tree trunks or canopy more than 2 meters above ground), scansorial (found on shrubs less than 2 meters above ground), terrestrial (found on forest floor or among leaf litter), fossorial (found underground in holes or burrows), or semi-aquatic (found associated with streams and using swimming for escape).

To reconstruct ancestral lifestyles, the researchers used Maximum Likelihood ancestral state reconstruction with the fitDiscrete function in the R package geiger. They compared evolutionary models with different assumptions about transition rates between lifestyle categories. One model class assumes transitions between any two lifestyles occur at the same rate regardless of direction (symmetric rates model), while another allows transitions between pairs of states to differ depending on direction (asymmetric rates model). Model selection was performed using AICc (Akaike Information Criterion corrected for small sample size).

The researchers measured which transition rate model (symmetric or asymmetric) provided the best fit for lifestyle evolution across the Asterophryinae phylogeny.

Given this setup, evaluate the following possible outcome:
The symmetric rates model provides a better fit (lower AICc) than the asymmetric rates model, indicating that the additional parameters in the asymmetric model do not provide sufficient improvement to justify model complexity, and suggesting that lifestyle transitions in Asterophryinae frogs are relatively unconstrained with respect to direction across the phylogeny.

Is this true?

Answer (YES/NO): YES